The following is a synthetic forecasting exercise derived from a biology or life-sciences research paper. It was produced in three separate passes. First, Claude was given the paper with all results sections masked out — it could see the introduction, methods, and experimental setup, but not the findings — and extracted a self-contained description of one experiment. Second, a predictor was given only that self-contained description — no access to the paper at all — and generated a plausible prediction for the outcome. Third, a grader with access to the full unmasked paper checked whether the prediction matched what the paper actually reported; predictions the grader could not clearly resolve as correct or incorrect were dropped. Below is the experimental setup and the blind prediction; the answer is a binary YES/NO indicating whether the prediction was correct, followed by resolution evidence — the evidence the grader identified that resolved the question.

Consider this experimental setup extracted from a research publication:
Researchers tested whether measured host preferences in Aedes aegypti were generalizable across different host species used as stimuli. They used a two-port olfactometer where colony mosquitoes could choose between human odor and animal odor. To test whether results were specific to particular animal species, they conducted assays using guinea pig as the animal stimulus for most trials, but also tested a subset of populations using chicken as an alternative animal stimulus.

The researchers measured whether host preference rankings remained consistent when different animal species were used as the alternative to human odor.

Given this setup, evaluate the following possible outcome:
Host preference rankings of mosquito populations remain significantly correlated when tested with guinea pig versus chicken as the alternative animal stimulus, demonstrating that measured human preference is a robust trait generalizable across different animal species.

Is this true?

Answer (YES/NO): YES